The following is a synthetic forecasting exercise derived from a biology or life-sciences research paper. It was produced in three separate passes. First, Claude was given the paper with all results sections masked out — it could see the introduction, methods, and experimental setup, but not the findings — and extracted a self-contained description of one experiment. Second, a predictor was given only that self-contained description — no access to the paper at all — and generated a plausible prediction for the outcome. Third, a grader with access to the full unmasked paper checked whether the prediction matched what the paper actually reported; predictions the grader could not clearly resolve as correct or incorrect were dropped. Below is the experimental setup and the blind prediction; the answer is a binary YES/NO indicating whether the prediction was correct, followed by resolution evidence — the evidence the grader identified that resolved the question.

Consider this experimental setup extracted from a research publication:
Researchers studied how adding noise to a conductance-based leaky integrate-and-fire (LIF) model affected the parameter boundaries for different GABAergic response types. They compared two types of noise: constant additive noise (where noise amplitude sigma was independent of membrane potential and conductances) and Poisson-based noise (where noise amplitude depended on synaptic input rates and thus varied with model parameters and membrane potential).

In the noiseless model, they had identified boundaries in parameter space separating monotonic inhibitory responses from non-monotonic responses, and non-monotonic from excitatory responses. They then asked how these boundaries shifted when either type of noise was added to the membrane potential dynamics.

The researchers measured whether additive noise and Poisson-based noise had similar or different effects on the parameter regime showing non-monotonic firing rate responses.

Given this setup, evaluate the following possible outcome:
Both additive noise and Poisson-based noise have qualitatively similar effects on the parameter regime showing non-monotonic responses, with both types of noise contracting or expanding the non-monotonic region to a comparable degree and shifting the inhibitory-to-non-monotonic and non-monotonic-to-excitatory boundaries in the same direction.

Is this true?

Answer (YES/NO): NO